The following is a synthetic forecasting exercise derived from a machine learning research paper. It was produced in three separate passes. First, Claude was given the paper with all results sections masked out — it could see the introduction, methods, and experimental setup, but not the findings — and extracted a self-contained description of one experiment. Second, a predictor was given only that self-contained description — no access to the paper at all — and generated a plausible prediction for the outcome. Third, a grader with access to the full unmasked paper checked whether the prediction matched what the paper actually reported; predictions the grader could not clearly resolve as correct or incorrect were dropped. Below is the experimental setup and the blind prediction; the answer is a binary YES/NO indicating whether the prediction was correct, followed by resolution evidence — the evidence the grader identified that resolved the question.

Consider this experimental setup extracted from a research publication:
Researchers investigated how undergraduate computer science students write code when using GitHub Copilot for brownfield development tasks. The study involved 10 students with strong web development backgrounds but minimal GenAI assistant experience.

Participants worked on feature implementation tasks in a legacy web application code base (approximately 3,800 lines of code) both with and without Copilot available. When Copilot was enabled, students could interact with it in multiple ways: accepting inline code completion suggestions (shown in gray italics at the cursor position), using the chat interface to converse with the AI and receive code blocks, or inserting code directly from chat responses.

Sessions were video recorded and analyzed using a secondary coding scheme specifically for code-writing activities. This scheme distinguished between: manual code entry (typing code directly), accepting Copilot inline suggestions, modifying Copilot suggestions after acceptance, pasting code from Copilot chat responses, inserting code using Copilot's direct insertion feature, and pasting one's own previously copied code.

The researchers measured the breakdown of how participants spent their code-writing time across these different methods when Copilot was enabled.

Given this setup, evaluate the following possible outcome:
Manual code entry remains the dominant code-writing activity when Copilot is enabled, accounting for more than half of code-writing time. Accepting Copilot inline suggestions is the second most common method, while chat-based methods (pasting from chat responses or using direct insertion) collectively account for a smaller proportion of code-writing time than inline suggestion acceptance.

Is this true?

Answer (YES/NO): NO